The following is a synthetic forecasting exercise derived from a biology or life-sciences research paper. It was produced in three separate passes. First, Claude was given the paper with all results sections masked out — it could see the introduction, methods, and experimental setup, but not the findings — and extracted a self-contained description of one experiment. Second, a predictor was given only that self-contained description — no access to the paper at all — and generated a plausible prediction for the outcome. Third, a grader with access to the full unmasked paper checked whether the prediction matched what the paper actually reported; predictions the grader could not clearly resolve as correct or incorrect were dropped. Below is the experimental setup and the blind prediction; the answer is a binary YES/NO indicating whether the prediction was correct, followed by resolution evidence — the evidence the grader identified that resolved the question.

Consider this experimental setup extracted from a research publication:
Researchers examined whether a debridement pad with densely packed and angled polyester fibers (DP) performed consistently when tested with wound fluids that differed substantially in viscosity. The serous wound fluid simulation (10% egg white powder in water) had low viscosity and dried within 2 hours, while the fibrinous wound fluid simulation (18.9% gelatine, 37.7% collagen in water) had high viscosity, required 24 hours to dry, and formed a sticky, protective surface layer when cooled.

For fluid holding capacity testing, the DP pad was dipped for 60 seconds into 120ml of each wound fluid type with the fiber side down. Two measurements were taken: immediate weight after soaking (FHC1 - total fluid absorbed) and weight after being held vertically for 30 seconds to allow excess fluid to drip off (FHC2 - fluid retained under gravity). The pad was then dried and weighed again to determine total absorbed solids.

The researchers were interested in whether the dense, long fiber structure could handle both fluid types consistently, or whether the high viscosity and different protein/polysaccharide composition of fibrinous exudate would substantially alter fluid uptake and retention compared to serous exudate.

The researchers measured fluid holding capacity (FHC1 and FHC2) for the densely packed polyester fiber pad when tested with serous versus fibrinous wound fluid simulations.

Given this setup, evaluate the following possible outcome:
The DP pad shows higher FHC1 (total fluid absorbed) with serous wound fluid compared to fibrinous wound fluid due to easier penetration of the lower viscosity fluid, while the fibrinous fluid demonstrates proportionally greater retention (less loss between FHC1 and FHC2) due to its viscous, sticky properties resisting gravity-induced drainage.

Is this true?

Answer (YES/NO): NO